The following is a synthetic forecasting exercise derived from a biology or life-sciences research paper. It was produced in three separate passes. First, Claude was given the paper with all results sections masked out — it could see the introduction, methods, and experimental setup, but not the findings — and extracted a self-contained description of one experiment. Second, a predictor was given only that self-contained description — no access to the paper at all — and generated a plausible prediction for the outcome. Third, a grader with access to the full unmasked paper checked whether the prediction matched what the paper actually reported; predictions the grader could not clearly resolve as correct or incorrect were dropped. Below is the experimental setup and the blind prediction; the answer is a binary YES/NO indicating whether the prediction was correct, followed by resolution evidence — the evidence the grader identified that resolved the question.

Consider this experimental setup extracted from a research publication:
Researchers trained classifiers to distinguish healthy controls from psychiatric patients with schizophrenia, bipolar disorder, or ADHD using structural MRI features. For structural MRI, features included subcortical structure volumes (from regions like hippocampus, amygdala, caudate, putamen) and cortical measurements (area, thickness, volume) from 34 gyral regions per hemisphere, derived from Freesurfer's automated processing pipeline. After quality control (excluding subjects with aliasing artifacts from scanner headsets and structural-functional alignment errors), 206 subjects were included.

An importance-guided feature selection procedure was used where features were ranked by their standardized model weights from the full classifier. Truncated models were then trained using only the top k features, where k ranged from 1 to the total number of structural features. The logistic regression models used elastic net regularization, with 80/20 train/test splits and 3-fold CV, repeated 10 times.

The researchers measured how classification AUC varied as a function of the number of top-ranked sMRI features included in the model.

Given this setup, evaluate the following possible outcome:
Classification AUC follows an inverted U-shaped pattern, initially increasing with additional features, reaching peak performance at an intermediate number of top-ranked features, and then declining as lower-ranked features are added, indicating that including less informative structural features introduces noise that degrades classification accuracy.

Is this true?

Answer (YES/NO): YES